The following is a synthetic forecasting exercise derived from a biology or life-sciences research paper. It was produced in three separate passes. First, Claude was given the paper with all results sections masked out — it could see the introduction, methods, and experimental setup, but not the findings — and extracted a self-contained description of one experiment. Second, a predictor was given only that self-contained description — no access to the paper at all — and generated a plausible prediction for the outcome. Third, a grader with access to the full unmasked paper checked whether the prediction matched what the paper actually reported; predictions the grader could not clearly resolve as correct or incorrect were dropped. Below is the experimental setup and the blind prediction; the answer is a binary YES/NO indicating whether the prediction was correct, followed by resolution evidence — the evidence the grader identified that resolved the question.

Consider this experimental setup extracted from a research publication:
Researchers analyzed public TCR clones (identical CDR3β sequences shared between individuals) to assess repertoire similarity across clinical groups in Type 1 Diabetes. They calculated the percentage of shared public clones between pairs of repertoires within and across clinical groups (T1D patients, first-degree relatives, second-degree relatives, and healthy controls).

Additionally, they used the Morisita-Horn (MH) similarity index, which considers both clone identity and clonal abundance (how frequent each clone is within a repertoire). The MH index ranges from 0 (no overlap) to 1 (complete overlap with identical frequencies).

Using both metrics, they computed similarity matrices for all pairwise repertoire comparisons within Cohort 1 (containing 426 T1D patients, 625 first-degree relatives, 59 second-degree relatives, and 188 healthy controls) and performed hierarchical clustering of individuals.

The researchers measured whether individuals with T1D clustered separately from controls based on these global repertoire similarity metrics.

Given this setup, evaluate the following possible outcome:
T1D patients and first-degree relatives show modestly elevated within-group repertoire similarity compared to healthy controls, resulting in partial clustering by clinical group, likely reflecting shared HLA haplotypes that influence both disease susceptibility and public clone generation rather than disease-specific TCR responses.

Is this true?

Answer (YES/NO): NO